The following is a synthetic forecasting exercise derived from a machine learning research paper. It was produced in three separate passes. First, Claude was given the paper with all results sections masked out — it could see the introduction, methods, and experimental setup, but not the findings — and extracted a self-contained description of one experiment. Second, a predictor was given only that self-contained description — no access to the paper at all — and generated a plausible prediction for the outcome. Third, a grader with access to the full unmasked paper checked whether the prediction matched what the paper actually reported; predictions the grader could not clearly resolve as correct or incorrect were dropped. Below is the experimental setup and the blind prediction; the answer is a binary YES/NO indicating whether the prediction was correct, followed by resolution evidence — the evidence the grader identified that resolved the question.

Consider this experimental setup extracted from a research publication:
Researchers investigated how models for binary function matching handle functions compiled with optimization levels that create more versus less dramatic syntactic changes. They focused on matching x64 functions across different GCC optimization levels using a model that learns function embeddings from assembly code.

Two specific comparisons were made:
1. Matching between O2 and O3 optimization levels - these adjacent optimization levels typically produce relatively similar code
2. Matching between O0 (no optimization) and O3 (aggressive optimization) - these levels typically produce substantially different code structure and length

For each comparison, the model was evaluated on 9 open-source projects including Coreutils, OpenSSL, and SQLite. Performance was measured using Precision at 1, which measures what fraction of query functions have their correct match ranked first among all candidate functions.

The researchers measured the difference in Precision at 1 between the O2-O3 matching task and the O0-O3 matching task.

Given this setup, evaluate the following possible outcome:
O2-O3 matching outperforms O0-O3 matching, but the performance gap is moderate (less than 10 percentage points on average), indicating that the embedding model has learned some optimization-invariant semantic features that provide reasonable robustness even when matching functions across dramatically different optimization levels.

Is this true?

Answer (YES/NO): NO